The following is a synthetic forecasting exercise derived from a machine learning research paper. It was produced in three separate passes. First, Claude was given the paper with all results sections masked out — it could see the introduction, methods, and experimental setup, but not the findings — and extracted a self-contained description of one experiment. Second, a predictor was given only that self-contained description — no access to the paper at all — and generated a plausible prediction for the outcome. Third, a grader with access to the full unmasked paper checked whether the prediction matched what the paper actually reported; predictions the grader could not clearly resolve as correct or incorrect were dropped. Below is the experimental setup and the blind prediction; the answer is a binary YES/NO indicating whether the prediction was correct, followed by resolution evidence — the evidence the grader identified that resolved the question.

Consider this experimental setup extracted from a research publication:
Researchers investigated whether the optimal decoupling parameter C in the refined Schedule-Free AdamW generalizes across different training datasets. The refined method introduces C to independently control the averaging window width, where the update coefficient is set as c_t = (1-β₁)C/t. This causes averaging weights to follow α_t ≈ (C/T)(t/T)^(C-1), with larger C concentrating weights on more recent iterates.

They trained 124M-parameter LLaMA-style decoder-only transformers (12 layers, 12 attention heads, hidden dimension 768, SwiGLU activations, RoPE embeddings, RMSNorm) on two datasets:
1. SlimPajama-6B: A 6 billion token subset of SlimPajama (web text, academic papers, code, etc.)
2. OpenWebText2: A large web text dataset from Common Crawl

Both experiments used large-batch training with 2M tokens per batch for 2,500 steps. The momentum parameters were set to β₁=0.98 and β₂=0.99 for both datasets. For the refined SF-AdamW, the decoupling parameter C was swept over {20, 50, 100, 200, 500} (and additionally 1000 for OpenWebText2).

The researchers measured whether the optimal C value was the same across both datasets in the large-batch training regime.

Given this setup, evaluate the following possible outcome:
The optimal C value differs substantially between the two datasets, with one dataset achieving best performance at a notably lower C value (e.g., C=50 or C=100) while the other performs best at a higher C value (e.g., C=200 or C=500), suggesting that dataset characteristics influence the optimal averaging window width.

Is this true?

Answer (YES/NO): NO